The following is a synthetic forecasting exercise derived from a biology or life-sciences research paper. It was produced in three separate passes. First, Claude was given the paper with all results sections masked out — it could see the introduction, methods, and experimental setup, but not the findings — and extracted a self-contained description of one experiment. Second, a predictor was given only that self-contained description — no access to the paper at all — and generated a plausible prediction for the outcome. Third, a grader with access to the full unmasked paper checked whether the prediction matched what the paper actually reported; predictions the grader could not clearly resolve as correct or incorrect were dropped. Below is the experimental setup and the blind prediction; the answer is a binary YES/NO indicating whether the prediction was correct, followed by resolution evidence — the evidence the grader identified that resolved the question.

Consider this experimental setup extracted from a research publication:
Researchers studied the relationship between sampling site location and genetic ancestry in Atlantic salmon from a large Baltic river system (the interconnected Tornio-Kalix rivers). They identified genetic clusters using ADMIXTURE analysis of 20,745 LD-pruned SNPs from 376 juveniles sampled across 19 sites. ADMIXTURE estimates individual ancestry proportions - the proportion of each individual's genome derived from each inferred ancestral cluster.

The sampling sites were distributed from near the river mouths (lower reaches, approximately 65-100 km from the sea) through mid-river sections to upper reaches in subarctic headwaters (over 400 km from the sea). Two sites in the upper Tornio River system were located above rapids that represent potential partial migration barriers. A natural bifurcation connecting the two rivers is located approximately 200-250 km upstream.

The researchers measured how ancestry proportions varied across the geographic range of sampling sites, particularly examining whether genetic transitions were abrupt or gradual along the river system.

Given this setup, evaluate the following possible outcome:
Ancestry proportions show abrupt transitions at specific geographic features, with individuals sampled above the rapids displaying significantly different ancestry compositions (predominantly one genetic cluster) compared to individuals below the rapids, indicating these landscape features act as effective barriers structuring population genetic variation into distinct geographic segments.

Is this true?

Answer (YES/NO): NO